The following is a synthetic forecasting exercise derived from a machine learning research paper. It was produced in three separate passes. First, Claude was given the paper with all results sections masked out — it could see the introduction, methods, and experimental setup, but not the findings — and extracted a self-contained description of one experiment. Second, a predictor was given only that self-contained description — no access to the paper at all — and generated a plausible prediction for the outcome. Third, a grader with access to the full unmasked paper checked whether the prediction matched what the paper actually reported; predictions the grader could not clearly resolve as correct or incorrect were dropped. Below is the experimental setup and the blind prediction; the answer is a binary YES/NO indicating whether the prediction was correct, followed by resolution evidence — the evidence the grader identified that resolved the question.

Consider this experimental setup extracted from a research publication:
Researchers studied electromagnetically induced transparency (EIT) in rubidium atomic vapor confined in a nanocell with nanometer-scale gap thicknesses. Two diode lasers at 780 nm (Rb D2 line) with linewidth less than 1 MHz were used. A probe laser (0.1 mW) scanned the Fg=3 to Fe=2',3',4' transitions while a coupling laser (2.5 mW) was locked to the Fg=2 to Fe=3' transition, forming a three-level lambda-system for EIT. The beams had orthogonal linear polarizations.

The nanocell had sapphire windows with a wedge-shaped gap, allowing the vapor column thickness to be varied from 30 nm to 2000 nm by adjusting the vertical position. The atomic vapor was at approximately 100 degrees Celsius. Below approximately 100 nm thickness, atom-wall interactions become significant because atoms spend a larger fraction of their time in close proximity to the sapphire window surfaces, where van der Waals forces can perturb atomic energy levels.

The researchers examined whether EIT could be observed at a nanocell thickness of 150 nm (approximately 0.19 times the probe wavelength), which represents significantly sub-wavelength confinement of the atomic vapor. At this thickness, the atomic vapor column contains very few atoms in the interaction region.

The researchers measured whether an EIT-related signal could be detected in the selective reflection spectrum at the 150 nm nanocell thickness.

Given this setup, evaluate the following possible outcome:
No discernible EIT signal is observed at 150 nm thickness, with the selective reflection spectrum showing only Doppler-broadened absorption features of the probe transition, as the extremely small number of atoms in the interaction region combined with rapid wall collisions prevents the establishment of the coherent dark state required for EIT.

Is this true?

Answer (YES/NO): NO